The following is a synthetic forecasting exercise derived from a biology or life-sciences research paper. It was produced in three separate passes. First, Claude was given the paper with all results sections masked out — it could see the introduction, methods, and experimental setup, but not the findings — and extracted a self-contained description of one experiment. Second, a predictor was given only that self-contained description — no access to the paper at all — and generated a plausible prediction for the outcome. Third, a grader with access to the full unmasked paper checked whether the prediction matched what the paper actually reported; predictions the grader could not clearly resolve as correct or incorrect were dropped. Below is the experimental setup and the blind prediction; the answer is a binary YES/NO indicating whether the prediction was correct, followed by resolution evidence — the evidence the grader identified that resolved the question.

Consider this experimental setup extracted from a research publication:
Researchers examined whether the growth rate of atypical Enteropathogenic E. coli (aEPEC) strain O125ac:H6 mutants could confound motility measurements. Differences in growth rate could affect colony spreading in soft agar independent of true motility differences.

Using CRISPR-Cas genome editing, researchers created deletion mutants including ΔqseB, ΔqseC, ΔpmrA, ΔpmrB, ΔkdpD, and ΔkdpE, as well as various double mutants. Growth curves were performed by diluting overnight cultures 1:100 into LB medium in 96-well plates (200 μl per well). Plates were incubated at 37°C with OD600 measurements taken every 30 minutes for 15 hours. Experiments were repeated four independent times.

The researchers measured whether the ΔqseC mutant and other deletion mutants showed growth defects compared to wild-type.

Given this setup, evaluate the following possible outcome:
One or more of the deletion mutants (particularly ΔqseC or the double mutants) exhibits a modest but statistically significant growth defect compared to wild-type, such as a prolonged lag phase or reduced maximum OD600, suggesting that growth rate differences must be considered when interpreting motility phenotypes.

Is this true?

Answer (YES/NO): NO